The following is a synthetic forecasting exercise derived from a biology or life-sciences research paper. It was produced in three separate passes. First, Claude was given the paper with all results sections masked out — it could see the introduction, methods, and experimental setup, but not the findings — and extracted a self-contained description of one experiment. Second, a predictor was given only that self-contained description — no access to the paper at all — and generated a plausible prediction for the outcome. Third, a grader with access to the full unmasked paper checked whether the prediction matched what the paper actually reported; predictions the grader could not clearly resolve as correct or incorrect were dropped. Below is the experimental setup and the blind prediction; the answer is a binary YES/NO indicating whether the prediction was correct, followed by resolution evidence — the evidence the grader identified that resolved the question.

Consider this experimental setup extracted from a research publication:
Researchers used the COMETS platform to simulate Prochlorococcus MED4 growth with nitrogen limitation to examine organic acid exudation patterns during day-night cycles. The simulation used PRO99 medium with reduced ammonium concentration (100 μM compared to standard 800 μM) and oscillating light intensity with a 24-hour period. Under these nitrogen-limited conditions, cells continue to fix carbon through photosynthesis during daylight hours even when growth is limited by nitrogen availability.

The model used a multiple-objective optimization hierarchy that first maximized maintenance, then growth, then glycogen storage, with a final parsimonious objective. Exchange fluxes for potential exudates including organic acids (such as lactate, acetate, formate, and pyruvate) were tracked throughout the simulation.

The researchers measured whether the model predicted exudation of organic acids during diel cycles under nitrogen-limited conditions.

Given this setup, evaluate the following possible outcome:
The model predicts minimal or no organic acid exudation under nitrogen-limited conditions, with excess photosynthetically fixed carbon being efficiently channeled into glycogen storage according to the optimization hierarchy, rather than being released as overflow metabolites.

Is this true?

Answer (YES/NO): NO